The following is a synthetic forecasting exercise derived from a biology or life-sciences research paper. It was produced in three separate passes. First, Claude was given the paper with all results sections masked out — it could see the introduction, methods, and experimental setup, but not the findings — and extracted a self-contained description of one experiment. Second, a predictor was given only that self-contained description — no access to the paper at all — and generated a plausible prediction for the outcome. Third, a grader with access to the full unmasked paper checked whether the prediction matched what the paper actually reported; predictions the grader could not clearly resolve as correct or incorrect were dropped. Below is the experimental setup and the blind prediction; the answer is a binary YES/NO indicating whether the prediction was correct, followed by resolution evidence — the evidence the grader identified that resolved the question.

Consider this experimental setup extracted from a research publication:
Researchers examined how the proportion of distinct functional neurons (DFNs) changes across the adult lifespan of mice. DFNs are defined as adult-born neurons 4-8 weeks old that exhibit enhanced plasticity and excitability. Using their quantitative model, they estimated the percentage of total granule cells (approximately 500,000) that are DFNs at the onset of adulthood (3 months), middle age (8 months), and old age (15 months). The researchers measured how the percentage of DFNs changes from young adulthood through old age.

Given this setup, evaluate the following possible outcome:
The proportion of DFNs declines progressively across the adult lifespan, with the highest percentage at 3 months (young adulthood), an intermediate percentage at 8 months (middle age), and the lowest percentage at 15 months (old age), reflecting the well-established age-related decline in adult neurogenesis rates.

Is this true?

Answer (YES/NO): YES